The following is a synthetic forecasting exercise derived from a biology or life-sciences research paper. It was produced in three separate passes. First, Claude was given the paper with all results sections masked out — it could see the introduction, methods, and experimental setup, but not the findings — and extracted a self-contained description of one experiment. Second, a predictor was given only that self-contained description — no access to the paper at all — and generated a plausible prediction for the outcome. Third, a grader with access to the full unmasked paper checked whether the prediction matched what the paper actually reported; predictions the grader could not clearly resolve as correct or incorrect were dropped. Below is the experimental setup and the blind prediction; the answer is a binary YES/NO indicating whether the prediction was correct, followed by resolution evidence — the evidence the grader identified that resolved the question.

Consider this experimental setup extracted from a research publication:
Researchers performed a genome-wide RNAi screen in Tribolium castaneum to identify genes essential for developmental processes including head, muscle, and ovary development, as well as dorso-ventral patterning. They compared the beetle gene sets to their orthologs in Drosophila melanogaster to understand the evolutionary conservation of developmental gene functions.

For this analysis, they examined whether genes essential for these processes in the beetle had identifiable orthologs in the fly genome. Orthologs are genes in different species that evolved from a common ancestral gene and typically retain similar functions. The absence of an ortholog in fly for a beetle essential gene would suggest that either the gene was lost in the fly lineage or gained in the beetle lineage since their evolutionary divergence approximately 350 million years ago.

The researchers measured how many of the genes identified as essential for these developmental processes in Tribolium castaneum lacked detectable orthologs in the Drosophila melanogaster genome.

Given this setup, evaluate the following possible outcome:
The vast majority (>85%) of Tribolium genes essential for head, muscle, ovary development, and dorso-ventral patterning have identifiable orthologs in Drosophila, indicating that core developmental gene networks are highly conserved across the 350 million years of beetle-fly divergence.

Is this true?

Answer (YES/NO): YES